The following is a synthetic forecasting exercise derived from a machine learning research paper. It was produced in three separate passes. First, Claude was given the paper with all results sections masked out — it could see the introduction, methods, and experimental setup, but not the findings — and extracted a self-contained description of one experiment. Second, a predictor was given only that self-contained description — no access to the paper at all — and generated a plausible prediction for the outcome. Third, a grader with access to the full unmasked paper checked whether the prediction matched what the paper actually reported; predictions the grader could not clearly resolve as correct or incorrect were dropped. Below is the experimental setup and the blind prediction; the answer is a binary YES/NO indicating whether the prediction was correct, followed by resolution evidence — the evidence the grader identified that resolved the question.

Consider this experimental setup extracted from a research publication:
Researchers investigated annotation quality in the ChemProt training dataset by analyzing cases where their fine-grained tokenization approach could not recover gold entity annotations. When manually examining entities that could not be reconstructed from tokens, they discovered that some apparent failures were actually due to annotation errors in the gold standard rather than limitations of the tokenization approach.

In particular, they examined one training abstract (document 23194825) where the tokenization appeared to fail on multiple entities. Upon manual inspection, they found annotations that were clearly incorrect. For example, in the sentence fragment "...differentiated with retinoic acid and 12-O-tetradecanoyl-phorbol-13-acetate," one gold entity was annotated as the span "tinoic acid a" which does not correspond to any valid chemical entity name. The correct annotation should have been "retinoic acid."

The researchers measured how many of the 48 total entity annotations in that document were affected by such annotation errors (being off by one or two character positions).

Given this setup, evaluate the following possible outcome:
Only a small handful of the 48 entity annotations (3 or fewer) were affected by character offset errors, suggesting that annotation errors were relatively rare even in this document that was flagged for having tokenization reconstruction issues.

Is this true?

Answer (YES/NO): NO